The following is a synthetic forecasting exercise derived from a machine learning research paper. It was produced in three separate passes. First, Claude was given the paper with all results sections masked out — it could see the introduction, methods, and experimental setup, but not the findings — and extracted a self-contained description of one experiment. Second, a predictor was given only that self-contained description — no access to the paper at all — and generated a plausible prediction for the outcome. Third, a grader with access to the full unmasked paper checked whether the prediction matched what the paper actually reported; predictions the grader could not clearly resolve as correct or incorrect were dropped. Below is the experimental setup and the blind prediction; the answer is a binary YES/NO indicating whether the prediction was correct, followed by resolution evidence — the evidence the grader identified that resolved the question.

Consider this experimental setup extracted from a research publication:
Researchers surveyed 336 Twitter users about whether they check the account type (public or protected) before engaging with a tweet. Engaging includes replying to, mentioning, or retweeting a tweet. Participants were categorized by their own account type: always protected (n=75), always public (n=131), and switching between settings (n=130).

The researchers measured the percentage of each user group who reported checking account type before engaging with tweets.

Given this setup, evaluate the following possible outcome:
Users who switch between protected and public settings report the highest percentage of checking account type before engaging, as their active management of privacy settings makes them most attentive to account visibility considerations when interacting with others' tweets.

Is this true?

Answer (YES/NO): NO